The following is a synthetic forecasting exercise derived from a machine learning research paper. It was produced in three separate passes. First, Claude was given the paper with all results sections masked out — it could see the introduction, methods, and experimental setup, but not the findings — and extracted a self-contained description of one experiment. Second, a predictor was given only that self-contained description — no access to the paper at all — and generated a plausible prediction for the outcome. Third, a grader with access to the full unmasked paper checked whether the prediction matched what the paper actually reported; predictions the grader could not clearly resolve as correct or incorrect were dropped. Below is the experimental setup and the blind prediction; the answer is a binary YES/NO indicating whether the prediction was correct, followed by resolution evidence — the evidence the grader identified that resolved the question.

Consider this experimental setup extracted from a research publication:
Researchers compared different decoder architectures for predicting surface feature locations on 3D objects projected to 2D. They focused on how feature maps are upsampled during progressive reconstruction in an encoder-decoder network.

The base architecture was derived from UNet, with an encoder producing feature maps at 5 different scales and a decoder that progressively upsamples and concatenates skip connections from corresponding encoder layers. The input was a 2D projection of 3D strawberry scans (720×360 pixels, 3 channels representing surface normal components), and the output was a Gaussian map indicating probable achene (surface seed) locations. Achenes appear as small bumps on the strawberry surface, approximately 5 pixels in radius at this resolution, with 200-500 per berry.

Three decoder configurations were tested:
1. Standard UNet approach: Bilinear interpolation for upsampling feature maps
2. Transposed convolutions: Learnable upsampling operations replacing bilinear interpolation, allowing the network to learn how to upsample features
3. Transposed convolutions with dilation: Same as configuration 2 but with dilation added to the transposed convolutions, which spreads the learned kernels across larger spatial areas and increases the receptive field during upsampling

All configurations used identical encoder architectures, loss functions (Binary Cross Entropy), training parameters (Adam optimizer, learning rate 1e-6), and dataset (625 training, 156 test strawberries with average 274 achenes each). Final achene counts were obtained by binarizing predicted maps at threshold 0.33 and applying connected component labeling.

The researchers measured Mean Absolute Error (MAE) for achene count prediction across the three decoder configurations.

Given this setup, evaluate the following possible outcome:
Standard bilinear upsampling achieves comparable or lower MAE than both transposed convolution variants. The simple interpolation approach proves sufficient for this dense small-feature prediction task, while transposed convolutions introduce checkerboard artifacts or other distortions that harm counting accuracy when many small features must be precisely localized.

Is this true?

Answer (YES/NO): NO